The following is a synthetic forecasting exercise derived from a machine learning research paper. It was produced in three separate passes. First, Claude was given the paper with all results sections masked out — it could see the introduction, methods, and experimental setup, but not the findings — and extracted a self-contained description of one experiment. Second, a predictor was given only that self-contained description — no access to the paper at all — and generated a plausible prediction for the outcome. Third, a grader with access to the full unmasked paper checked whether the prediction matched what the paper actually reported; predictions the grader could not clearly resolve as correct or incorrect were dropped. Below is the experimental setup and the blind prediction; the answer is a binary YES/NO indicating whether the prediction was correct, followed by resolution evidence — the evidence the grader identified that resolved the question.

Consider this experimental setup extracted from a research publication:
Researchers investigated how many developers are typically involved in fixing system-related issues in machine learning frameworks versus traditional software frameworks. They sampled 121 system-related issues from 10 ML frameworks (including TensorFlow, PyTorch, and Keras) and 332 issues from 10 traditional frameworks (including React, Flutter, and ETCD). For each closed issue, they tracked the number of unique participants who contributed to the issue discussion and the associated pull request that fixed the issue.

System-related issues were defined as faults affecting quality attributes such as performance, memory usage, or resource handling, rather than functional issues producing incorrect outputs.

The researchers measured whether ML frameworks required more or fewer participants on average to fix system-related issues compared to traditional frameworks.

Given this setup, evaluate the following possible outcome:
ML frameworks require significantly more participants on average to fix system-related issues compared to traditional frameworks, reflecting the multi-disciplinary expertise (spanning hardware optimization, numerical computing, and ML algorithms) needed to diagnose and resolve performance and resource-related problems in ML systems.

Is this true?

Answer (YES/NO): NO